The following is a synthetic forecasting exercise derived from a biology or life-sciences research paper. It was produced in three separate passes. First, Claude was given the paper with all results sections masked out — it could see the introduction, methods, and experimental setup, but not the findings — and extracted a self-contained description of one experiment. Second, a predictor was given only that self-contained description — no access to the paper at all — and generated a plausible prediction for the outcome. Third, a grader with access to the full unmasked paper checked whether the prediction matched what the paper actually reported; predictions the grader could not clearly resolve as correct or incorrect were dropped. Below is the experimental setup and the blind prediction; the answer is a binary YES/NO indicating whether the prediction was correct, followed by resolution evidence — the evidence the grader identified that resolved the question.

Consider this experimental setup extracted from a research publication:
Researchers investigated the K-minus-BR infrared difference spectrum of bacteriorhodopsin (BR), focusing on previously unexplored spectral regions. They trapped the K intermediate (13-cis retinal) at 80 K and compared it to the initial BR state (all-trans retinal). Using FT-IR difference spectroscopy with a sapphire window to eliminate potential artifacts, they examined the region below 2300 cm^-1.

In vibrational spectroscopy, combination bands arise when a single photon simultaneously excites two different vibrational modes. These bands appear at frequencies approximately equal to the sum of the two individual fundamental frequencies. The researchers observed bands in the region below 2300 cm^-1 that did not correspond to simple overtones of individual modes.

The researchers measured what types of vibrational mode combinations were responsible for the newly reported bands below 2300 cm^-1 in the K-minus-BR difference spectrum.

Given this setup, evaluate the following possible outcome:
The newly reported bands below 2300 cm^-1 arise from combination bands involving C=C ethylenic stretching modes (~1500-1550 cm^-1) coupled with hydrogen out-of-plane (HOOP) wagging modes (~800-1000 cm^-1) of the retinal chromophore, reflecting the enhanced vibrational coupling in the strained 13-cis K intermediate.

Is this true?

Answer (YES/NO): NO